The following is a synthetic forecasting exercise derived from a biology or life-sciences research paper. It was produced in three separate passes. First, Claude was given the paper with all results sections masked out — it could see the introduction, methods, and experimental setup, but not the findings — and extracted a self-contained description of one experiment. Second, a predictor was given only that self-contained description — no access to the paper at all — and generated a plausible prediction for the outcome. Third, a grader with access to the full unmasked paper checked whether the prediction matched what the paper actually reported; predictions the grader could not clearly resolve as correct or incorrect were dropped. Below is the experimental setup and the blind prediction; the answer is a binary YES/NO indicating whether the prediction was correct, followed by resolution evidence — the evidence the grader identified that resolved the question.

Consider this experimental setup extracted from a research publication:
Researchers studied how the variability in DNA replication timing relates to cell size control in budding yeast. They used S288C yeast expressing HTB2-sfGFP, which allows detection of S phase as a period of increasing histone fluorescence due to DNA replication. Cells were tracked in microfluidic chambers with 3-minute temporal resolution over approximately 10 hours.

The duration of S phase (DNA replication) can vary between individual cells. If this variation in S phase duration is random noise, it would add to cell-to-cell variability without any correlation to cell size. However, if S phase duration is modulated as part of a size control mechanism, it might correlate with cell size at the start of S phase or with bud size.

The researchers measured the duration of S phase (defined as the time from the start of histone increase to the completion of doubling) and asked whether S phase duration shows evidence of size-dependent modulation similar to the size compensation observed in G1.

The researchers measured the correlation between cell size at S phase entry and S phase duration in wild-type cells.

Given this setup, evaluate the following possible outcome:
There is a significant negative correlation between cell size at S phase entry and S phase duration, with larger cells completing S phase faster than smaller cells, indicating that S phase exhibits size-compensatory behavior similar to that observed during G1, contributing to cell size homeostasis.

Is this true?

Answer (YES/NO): NO